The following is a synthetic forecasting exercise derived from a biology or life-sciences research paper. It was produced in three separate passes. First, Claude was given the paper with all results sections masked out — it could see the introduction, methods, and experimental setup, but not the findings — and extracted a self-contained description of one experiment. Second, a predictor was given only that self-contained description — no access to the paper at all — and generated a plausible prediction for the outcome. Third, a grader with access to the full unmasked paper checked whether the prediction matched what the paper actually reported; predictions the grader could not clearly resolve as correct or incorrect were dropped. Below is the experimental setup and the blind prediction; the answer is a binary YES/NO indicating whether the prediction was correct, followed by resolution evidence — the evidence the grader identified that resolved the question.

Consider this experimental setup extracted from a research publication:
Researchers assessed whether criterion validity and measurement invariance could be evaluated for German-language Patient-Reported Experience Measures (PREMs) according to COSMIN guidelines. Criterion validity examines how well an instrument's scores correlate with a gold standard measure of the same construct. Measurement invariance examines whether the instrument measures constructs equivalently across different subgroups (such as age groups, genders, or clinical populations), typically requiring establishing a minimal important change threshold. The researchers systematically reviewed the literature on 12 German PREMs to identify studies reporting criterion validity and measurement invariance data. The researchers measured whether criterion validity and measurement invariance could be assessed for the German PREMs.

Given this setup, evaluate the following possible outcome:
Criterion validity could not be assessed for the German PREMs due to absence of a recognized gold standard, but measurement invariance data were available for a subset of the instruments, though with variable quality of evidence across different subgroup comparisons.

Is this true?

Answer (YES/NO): NO